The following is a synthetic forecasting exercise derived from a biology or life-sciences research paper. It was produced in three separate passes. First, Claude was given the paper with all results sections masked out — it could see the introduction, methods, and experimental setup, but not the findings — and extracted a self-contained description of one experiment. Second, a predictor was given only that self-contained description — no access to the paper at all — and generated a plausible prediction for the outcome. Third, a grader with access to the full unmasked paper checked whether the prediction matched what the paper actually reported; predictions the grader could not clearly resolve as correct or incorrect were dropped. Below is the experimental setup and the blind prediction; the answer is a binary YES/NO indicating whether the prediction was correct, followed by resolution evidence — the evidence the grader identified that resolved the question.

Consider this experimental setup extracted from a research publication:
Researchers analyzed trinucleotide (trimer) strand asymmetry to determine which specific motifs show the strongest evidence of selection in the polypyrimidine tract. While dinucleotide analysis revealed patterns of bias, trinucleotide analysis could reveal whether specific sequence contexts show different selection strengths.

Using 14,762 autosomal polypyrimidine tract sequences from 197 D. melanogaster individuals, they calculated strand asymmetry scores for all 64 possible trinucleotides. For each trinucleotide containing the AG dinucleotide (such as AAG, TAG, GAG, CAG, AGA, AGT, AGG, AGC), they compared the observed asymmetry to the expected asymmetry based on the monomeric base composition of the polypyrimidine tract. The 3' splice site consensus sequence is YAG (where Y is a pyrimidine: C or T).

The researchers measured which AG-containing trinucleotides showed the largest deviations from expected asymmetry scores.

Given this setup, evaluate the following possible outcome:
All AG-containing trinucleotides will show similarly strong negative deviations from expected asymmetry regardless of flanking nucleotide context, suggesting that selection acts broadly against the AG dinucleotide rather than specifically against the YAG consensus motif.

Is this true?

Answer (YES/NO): NO